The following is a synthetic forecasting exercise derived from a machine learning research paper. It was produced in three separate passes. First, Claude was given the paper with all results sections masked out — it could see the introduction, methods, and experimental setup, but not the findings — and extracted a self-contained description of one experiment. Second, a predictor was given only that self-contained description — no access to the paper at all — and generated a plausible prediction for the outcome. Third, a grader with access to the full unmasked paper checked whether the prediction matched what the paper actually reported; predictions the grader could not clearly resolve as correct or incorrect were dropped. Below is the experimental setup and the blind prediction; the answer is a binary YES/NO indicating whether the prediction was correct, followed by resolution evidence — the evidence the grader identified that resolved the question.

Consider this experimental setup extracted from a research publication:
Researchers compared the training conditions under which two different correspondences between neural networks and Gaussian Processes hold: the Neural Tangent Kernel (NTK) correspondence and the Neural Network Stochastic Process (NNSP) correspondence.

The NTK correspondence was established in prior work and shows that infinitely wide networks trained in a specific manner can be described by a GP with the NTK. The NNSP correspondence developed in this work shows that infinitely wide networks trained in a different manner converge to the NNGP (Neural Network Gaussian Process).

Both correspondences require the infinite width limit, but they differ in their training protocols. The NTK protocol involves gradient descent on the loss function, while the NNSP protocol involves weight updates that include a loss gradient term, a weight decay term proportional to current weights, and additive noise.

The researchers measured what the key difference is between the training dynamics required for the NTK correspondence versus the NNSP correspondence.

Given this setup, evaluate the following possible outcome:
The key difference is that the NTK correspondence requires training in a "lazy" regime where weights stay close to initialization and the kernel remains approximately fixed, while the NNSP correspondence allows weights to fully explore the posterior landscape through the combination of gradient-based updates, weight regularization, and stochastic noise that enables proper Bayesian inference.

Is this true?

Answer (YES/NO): NO